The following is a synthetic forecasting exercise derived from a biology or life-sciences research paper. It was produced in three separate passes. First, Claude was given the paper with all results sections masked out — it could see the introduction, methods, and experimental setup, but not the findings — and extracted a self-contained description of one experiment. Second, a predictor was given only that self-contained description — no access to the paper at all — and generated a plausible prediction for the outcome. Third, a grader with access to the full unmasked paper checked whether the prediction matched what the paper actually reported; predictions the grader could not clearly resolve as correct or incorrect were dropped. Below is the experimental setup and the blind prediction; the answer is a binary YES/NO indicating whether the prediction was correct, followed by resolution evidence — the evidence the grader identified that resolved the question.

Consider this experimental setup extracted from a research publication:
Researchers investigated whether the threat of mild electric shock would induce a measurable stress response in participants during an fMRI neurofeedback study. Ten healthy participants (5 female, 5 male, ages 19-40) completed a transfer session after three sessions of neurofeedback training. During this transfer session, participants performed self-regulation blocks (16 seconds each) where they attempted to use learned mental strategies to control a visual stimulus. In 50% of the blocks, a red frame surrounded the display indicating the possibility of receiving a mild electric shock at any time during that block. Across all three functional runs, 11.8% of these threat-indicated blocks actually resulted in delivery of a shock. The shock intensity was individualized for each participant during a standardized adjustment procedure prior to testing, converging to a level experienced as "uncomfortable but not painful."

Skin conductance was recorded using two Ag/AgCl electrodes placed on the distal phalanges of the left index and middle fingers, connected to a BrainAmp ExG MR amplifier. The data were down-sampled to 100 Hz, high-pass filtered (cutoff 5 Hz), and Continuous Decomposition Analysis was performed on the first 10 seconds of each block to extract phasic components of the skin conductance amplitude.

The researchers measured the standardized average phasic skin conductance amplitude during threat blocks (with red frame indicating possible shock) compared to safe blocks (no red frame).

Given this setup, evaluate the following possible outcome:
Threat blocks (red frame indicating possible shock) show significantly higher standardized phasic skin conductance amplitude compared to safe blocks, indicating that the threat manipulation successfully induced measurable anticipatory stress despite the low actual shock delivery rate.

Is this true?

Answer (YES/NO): YES